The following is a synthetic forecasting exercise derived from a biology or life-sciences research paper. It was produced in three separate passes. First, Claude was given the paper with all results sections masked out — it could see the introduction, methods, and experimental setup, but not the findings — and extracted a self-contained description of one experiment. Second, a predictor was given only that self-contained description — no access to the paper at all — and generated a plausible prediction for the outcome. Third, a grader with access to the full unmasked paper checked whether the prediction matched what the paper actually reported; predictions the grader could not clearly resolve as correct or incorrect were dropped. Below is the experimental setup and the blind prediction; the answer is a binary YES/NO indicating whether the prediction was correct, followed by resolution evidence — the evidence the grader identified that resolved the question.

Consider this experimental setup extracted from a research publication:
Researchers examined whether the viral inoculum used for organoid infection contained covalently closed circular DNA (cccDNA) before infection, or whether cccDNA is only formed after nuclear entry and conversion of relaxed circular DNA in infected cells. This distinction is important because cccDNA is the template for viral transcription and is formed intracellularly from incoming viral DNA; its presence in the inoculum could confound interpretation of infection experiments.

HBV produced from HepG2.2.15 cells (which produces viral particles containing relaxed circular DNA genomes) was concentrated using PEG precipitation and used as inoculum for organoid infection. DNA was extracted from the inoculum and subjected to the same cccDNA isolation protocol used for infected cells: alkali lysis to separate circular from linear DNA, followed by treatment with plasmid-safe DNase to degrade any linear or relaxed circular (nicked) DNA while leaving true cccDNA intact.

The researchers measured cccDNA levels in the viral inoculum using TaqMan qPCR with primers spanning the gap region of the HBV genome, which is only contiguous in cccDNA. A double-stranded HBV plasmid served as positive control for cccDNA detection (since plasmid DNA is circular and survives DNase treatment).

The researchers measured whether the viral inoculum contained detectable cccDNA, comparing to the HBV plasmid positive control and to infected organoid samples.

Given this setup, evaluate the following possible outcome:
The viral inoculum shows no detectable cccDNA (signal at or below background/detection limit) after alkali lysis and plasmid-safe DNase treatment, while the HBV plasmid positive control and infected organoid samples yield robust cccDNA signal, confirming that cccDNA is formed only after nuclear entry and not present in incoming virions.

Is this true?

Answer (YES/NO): YES